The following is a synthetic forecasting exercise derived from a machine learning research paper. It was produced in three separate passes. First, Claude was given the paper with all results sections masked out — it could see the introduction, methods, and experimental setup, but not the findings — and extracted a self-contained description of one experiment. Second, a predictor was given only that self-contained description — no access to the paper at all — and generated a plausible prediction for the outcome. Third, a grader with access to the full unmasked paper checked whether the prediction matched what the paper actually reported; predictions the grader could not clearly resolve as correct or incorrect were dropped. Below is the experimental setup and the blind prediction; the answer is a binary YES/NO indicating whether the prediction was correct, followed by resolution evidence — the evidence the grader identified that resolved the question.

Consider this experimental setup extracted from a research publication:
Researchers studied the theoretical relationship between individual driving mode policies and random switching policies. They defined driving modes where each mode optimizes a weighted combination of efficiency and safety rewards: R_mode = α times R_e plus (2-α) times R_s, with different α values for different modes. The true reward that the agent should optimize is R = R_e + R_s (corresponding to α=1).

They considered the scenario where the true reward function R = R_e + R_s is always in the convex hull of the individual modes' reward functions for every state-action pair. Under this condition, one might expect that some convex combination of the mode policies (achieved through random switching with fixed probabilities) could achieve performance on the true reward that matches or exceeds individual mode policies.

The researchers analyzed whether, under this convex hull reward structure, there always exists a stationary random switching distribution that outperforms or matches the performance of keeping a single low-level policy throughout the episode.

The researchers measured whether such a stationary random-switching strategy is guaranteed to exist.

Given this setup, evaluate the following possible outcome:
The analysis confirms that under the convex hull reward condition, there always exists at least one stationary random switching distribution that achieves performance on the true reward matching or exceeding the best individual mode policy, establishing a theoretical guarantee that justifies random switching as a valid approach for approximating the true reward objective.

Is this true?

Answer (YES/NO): NO